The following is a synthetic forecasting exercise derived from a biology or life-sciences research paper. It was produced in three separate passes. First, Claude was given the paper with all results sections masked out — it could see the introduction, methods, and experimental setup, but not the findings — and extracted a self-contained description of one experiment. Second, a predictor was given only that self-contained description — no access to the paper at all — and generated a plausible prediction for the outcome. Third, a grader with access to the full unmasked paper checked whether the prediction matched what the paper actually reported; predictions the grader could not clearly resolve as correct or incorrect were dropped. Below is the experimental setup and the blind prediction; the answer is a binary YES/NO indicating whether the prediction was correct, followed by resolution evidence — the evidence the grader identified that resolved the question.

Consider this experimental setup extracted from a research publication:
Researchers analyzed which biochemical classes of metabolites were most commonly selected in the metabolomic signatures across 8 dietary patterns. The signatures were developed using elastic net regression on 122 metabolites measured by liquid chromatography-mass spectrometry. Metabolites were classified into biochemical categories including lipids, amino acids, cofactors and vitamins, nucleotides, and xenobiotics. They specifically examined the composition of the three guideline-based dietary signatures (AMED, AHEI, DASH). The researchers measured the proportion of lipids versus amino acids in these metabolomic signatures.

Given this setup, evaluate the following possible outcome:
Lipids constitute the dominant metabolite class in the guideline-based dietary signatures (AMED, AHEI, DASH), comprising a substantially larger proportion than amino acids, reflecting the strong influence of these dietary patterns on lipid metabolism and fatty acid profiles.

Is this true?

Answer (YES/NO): NO